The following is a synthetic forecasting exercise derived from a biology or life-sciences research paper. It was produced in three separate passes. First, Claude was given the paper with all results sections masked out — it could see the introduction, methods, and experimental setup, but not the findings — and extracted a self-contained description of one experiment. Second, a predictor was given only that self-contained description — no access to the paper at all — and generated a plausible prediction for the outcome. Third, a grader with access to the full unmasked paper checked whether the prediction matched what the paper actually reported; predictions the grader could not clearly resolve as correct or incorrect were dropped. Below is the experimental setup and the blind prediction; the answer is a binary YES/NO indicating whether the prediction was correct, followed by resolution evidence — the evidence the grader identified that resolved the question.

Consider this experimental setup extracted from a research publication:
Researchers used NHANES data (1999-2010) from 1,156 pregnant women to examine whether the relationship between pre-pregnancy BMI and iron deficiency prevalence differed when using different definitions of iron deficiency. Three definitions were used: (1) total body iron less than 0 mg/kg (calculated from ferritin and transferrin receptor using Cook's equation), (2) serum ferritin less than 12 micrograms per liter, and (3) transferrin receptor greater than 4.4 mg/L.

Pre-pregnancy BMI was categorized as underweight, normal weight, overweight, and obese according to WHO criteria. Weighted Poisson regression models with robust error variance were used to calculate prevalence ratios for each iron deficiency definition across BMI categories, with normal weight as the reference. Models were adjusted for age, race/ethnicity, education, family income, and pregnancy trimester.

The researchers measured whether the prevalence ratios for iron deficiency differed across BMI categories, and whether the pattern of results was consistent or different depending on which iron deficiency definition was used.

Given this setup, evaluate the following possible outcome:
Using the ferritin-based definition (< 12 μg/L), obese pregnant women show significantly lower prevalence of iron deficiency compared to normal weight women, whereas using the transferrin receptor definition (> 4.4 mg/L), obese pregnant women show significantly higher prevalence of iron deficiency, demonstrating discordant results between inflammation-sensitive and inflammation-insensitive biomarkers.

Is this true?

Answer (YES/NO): NO